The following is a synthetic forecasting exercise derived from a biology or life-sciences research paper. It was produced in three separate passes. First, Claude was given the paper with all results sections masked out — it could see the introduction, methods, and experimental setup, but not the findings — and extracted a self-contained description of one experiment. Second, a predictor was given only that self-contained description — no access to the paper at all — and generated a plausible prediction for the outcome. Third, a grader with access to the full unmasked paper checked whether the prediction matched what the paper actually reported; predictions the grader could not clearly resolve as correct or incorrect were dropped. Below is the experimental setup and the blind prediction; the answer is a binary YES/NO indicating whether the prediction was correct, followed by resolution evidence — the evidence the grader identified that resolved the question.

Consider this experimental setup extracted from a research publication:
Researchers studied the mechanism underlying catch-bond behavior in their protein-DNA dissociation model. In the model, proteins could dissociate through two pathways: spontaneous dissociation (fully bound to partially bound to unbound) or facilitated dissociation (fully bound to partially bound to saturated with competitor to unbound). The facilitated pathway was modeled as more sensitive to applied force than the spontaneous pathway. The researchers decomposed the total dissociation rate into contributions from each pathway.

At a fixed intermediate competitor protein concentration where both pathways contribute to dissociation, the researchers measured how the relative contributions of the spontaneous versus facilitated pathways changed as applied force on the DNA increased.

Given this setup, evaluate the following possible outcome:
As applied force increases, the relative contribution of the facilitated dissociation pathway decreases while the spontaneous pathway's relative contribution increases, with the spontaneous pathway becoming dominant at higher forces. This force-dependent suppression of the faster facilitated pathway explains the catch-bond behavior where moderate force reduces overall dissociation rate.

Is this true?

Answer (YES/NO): YES